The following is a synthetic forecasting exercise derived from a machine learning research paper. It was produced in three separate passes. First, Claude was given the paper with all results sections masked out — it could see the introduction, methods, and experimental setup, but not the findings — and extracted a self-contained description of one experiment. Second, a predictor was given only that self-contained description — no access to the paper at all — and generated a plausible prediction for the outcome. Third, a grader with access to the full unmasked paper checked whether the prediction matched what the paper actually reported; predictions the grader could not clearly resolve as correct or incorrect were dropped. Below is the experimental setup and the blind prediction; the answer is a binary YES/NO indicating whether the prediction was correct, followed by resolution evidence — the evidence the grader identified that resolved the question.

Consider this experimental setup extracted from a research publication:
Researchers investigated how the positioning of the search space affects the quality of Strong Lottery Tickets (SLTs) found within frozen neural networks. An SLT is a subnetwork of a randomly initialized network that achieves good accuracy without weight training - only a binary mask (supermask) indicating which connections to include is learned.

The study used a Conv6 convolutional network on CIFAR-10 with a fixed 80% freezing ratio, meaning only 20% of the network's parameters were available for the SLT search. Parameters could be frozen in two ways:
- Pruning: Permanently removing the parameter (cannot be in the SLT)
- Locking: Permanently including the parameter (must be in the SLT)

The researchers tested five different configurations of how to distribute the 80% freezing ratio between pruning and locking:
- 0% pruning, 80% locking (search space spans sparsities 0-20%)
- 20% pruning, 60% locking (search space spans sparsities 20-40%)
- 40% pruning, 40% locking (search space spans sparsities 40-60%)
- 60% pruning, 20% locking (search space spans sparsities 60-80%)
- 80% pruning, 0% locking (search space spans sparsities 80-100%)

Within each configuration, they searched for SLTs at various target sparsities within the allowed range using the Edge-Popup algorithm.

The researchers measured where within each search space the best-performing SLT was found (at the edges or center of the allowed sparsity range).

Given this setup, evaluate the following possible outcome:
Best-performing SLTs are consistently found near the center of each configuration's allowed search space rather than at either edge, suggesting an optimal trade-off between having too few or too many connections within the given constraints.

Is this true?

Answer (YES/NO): YES